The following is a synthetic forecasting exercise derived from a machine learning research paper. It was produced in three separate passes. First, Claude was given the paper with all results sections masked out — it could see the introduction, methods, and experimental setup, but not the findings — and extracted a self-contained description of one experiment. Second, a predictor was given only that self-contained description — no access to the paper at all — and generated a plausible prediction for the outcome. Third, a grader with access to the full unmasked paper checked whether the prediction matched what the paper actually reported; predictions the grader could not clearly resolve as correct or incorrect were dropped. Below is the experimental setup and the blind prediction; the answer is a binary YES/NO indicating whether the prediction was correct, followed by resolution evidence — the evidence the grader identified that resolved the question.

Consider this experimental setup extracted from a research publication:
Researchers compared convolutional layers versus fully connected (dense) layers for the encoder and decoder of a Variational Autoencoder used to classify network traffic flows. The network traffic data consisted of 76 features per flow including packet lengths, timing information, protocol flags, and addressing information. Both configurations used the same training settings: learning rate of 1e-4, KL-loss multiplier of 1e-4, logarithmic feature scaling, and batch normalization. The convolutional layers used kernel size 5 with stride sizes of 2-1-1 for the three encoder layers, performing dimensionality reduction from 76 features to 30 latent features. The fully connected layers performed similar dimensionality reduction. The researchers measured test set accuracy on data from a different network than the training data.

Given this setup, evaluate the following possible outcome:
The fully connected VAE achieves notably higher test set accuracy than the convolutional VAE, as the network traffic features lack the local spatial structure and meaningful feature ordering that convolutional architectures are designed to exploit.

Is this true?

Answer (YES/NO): NO